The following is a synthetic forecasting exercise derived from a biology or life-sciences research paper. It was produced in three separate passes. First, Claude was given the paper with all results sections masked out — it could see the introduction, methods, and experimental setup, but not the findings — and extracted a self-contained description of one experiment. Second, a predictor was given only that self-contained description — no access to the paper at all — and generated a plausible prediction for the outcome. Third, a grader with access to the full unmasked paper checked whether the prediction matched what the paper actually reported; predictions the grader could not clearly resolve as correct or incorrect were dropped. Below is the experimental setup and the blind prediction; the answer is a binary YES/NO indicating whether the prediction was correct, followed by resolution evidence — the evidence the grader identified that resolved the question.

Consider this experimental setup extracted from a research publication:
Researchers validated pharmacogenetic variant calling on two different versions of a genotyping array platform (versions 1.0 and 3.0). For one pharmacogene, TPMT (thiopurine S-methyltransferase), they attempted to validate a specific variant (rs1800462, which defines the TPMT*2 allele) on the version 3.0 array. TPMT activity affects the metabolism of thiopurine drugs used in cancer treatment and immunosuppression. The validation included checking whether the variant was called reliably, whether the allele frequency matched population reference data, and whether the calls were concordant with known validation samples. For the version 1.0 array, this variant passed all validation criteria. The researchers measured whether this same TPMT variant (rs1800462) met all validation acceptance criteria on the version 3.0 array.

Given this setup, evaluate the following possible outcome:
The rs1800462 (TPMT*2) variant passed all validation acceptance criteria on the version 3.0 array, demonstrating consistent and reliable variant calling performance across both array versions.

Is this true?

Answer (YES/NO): NO